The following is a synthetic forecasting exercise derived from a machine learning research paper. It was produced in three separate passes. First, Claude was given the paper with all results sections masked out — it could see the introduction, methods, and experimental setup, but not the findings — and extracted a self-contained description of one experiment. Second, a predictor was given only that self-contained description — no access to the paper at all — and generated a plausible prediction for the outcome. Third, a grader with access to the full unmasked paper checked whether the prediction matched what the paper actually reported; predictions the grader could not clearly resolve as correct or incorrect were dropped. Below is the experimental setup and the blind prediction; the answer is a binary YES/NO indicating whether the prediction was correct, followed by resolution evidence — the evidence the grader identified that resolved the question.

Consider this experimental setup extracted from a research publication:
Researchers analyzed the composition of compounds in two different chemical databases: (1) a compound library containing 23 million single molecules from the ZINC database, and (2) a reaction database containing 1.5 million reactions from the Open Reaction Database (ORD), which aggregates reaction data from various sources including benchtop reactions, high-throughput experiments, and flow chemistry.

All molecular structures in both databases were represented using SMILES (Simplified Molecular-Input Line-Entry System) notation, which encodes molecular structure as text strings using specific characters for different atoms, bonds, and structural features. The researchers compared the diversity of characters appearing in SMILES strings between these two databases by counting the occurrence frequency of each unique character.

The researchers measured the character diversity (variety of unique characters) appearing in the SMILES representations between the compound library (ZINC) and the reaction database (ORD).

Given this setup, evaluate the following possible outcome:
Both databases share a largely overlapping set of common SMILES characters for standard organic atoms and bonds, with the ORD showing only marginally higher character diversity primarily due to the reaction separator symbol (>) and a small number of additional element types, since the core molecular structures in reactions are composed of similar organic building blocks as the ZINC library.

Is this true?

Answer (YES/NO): NO